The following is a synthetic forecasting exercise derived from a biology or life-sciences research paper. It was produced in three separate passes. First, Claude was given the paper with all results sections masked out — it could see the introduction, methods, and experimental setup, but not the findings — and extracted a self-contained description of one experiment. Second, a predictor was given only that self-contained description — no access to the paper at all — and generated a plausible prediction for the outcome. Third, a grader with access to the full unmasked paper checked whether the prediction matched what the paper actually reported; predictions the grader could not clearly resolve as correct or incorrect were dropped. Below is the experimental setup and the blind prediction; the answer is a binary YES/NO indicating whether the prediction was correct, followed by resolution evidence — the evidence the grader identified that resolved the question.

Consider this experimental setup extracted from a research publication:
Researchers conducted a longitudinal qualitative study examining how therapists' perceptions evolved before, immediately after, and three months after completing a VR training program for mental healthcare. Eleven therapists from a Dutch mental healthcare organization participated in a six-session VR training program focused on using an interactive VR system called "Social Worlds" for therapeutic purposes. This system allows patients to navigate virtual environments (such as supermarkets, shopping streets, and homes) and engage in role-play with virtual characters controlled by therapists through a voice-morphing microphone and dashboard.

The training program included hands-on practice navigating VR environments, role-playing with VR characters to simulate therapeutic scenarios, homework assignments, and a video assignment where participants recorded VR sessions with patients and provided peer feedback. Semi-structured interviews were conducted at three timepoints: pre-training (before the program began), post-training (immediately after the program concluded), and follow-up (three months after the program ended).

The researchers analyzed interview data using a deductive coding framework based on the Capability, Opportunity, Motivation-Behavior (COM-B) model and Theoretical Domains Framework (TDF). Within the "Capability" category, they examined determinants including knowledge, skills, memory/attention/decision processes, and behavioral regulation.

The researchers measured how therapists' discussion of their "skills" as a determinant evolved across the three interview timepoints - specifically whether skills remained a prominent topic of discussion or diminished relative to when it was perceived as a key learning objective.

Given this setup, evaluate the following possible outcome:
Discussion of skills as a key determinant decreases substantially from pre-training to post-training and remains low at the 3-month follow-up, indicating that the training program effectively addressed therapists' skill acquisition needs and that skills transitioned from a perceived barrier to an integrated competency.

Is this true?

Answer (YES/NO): YES